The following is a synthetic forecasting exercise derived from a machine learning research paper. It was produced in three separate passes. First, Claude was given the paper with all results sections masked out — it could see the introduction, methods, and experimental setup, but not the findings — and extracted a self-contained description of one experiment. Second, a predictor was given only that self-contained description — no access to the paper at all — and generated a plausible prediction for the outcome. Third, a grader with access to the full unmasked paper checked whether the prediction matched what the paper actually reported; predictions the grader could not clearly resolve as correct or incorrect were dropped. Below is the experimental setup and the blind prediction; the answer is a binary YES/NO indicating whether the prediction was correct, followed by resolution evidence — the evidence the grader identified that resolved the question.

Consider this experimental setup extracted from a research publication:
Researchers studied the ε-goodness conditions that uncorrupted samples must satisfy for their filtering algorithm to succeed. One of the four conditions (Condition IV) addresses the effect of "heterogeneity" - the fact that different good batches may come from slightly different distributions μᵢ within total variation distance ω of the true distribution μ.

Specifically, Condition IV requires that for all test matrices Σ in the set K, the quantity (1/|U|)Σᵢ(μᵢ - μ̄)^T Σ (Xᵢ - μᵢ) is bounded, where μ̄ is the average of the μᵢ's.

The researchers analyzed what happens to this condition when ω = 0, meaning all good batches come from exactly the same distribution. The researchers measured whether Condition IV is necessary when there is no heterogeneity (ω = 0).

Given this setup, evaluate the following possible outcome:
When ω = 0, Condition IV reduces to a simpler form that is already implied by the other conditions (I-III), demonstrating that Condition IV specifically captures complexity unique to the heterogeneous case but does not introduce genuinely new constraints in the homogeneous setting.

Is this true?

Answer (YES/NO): NO